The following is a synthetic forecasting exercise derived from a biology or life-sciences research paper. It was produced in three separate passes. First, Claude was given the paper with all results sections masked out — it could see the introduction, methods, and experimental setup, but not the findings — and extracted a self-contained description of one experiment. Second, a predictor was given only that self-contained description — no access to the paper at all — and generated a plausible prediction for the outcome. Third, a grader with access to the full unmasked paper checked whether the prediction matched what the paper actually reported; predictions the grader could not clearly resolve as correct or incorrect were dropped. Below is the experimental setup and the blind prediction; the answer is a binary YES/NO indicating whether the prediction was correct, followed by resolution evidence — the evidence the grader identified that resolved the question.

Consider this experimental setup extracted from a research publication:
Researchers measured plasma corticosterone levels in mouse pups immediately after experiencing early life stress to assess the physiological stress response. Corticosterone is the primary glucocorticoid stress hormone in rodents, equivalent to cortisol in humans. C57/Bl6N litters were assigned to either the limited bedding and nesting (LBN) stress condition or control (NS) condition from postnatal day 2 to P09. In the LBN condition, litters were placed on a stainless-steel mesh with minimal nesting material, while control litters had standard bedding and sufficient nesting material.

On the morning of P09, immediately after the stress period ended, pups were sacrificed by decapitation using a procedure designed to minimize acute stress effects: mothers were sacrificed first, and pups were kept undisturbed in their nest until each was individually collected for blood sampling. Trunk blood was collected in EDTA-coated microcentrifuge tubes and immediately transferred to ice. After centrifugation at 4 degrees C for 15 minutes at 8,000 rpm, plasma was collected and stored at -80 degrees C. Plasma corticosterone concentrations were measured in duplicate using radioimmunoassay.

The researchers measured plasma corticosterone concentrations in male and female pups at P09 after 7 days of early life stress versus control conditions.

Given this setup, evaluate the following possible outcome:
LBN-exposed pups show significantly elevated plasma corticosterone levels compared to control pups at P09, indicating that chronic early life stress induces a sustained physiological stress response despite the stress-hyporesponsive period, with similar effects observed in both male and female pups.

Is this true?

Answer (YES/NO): NO